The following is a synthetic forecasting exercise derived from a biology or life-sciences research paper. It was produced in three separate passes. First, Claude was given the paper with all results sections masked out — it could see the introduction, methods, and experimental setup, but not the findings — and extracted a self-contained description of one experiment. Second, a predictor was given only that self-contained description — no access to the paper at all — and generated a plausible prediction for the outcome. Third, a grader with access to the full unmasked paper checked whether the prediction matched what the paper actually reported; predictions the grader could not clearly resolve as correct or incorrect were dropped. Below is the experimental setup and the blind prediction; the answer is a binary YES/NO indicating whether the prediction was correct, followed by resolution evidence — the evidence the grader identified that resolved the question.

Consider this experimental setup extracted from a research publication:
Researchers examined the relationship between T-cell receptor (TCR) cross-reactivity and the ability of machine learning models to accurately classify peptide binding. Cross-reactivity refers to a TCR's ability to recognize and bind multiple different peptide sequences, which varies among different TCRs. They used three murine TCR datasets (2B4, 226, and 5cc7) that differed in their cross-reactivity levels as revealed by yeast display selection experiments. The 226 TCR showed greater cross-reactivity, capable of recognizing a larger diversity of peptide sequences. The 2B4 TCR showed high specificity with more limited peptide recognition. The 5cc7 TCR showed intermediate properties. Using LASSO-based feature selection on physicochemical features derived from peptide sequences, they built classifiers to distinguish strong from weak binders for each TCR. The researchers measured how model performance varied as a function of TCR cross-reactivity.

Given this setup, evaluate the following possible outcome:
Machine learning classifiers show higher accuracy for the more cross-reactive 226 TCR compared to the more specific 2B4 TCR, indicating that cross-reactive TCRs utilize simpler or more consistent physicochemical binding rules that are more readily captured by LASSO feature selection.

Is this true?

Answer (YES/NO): NO